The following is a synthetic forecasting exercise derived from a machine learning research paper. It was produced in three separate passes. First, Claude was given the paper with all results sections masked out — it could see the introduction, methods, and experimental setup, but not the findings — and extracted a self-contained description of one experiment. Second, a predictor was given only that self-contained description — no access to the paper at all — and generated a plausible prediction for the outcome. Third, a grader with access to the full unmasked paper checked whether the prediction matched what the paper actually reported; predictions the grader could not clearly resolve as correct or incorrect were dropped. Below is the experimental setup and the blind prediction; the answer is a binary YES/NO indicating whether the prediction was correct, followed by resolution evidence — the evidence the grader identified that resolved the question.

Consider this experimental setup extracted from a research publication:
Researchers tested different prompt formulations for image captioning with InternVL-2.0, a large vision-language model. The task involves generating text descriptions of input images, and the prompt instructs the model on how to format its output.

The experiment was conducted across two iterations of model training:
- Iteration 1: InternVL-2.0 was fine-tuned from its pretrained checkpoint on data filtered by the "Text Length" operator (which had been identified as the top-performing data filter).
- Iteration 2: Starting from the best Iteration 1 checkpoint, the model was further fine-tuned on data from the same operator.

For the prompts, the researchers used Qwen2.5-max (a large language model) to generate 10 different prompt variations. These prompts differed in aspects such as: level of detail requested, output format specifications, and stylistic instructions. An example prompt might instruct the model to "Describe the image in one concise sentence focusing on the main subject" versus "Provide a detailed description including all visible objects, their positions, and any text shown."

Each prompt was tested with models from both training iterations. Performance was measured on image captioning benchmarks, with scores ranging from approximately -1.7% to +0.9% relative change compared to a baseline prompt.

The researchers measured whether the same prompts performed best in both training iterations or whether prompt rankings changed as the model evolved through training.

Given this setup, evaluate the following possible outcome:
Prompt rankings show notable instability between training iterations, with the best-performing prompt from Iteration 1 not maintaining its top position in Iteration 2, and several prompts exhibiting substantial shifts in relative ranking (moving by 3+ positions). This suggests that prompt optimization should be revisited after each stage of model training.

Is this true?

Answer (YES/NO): YES